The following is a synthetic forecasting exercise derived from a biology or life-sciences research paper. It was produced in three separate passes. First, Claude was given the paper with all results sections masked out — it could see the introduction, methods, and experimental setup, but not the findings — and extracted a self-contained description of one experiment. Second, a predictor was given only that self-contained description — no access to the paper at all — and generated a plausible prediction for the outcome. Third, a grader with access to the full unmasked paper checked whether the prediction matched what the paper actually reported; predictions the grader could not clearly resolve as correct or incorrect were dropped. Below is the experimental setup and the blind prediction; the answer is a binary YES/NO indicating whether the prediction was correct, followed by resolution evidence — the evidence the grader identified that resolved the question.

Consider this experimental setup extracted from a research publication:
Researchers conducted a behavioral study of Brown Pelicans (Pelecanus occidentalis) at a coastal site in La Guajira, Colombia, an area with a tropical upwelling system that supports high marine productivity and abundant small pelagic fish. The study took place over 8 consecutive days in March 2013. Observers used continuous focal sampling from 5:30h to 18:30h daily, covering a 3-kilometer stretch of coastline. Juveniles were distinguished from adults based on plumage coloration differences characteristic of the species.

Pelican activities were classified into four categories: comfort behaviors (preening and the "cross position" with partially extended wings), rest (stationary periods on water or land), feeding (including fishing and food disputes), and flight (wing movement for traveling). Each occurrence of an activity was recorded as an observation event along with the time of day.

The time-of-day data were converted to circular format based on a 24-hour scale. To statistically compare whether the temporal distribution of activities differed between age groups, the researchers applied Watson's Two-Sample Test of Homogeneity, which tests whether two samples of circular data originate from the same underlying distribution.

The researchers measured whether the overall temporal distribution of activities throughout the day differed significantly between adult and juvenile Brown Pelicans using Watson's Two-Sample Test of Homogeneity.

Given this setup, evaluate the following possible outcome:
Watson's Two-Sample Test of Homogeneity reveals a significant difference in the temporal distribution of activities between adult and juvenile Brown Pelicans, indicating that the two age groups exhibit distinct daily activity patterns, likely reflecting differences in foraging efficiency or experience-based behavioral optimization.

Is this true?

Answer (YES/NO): YES